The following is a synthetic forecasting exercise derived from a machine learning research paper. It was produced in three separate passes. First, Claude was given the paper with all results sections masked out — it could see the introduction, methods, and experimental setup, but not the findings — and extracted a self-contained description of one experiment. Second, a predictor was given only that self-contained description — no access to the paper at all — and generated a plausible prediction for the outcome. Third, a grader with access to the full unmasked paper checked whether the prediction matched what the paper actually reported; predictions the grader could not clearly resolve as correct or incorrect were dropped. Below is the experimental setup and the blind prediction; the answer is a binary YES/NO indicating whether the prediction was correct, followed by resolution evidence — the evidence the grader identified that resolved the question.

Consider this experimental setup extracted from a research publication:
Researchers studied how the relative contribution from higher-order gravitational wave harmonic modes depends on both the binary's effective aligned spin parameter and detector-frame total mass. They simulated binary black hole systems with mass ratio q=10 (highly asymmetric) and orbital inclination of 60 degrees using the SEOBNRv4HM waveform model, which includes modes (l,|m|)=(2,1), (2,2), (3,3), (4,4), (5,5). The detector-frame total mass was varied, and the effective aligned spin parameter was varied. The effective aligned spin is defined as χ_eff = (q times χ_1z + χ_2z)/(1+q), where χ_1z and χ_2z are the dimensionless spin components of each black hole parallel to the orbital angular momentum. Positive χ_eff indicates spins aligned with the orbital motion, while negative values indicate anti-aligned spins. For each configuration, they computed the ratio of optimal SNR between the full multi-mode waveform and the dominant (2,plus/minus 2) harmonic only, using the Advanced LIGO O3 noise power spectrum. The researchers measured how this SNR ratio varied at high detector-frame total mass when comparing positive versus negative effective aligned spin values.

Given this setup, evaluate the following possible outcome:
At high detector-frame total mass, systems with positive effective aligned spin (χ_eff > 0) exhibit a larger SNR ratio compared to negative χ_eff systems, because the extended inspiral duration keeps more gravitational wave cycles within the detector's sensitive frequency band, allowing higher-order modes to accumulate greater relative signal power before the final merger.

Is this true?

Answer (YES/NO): NO